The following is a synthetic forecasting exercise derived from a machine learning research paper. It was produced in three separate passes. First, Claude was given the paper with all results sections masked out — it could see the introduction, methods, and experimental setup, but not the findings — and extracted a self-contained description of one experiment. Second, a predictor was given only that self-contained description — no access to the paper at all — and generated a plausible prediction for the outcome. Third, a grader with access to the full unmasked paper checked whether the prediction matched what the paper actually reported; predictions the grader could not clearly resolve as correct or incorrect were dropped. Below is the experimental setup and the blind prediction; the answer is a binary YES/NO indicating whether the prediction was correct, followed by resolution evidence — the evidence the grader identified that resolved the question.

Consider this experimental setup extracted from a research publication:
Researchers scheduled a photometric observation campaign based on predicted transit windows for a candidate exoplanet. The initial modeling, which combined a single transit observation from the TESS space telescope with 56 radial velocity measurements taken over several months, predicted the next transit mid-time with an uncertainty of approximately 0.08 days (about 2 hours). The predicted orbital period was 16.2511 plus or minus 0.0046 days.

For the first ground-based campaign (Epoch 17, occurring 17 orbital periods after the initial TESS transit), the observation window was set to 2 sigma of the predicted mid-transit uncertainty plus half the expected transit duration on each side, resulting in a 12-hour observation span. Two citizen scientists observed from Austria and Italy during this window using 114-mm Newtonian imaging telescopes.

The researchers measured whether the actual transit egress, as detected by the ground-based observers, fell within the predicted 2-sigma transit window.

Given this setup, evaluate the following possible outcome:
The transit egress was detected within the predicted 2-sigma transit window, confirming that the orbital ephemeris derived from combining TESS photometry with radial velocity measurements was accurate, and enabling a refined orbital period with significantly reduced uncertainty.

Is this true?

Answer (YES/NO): NO